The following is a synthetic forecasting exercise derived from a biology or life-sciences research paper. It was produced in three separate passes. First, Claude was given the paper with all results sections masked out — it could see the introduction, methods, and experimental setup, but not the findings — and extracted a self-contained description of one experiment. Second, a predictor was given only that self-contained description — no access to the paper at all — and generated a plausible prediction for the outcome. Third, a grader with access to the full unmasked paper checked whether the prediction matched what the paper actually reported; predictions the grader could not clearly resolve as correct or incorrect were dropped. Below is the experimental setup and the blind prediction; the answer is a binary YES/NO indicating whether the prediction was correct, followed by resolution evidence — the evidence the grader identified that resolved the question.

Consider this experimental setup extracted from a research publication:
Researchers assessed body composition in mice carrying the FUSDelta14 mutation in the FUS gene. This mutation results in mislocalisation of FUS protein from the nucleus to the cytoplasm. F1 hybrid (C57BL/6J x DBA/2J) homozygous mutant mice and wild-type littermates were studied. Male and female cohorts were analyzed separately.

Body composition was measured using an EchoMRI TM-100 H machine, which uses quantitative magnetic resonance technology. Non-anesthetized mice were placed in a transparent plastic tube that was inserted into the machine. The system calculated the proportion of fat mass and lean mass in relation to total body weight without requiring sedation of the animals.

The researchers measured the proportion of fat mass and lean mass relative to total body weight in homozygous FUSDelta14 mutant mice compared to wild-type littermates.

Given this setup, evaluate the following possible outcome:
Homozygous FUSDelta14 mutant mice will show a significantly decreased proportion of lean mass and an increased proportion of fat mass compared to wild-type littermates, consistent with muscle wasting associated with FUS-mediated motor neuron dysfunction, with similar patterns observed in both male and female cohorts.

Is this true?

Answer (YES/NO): NO